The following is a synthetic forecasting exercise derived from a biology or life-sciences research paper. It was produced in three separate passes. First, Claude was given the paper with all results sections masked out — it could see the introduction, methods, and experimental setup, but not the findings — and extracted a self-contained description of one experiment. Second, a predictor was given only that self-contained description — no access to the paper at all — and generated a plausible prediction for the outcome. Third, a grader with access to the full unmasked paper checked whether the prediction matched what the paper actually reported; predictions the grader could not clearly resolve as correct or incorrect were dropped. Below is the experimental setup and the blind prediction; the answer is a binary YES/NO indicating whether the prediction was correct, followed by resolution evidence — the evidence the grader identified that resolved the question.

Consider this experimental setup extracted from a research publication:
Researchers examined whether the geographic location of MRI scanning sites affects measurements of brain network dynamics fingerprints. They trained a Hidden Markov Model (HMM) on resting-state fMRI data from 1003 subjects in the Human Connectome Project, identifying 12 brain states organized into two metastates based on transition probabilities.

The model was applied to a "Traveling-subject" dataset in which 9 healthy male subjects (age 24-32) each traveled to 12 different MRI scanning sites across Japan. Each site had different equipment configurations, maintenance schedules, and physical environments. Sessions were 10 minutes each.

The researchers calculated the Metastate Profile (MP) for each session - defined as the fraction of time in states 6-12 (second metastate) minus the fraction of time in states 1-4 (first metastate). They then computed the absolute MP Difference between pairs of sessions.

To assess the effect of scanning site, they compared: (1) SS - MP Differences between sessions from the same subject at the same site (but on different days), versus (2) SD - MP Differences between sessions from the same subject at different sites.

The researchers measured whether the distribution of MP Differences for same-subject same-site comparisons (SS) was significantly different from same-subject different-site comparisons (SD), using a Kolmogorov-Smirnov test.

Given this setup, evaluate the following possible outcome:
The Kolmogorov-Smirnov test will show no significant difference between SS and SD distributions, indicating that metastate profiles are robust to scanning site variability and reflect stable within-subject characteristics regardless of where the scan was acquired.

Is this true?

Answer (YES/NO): NO